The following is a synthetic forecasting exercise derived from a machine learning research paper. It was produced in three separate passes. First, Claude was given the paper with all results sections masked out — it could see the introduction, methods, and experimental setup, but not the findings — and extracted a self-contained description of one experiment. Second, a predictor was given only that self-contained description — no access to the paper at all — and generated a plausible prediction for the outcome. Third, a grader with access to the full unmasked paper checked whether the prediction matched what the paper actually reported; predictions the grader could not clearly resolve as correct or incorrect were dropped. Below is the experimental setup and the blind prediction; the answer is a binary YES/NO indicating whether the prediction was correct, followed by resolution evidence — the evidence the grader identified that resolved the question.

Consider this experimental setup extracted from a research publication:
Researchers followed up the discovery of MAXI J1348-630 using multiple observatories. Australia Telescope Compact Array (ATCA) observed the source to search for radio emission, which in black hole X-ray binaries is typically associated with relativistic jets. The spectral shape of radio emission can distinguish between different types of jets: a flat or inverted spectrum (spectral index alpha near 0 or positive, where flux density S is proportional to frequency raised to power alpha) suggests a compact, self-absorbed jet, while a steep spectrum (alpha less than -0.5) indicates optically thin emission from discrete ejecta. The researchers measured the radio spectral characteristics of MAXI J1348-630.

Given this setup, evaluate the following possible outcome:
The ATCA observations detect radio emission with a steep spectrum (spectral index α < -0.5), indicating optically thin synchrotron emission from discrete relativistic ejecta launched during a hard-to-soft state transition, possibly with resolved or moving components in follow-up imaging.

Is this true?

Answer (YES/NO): NO